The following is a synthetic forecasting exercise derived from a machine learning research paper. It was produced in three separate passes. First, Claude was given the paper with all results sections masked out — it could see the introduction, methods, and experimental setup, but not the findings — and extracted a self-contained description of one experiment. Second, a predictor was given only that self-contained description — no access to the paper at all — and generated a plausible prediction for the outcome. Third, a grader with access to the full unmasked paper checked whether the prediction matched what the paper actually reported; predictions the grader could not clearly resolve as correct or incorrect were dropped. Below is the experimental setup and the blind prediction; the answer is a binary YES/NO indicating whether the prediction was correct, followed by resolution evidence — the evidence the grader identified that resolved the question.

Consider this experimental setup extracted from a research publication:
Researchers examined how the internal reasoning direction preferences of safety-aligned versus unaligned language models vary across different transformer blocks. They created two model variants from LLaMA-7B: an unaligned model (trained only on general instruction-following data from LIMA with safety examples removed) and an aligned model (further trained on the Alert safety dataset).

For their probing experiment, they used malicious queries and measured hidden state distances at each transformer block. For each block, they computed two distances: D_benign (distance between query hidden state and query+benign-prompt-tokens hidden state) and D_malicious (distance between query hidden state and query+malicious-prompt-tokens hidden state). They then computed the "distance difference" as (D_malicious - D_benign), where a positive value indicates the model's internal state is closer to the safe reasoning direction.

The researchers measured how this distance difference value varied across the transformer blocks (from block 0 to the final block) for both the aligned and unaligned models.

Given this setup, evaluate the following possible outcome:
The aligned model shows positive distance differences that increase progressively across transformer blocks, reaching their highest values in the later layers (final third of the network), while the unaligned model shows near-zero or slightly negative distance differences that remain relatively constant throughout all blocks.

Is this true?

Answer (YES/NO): NO